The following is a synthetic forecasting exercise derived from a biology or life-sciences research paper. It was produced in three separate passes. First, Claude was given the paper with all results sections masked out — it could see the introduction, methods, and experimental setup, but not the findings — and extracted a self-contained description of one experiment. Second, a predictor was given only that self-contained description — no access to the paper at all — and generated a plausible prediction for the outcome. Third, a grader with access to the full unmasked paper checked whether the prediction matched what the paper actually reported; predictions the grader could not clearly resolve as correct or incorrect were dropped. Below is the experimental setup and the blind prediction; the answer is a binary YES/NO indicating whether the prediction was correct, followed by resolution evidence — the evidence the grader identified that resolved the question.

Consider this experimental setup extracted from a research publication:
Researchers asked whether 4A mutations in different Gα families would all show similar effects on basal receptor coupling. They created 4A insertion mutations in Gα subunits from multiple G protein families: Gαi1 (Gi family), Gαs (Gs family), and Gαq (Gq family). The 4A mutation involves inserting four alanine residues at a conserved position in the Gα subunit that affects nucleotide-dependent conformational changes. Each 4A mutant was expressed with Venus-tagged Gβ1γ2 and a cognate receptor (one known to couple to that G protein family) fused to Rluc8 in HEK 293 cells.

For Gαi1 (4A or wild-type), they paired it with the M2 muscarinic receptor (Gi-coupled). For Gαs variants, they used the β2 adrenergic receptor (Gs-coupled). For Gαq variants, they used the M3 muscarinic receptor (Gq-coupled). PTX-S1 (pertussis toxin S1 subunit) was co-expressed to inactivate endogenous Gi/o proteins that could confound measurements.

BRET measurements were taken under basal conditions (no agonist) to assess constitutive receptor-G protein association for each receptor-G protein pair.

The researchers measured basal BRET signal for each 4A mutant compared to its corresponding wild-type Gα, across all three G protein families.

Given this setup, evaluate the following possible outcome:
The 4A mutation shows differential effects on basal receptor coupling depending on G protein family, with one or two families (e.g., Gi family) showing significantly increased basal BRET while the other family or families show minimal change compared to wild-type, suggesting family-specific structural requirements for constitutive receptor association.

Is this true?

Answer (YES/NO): NO